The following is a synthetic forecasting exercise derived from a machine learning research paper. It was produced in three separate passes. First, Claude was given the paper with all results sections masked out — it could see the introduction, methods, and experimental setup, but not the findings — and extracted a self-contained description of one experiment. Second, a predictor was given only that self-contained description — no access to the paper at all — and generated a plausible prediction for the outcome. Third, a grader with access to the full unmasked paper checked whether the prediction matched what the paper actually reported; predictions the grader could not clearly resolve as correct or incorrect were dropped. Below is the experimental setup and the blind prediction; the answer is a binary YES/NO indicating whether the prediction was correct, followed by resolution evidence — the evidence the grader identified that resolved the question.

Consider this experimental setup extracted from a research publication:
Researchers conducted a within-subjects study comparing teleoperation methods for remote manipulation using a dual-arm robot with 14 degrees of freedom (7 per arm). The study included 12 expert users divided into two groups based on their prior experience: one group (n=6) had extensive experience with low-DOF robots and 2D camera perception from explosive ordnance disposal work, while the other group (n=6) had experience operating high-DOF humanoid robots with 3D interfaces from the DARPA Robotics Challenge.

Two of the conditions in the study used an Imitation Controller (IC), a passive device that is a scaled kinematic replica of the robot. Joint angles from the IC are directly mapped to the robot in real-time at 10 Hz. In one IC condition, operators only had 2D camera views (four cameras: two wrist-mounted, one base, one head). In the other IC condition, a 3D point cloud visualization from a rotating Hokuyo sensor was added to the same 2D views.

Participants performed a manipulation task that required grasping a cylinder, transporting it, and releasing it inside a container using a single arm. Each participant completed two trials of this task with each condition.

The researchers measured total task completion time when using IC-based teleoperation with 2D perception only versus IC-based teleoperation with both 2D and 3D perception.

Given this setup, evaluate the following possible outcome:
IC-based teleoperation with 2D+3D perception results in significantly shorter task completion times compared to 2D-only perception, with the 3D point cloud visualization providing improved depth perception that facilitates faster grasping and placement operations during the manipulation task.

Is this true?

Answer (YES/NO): NO